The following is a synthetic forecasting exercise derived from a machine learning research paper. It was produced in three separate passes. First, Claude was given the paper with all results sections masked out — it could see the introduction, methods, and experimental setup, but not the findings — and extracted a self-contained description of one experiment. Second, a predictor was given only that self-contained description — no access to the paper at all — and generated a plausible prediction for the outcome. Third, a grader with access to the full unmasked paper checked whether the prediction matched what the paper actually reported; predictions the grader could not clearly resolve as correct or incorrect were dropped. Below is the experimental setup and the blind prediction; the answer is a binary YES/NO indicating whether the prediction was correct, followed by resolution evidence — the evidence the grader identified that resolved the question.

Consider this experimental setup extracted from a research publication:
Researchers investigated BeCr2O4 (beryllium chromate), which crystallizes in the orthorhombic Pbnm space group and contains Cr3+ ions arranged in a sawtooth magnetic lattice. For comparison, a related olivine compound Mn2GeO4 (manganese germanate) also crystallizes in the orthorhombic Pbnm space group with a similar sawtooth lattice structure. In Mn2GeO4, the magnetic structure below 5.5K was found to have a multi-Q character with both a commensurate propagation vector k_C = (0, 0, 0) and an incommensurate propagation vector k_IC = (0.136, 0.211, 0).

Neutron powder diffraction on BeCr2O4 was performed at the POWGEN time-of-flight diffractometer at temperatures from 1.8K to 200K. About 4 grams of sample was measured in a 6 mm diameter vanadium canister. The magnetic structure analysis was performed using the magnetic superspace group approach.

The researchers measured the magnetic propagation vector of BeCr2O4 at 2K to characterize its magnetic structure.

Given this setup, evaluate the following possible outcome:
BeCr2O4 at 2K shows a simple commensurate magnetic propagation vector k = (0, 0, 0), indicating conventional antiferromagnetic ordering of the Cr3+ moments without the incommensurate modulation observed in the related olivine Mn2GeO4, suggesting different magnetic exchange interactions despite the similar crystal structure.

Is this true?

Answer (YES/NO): NO